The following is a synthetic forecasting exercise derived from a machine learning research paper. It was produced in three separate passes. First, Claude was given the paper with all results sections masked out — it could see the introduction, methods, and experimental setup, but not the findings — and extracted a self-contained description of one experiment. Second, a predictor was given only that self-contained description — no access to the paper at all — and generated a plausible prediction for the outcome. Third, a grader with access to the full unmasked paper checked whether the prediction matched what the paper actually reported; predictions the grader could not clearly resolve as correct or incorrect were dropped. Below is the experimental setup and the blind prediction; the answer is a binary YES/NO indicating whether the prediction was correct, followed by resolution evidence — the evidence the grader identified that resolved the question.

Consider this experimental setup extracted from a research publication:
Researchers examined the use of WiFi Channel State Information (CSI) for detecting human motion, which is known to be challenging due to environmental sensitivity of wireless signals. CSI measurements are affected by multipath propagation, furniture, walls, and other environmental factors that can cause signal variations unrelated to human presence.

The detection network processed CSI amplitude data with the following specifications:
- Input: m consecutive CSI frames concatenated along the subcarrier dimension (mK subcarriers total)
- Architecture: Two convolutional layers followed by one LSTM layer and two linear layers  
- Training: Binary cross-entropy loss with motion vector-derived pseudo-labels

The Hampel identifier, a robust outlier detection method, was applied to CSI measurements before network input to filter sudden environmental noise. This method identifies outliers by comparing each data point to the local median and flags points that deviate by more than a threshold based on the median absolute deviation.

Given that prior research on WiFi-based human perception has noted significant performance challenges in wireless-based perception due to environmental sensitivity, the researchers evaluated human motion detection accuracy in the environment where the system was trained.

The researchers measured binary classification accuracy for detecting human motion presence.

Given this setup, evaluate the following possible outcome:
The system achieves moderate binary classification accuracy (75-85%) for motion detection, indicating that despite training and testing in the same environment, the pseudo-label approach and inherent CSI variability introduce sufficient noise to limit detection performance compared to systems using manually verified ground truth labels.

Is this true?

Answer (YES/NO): NO